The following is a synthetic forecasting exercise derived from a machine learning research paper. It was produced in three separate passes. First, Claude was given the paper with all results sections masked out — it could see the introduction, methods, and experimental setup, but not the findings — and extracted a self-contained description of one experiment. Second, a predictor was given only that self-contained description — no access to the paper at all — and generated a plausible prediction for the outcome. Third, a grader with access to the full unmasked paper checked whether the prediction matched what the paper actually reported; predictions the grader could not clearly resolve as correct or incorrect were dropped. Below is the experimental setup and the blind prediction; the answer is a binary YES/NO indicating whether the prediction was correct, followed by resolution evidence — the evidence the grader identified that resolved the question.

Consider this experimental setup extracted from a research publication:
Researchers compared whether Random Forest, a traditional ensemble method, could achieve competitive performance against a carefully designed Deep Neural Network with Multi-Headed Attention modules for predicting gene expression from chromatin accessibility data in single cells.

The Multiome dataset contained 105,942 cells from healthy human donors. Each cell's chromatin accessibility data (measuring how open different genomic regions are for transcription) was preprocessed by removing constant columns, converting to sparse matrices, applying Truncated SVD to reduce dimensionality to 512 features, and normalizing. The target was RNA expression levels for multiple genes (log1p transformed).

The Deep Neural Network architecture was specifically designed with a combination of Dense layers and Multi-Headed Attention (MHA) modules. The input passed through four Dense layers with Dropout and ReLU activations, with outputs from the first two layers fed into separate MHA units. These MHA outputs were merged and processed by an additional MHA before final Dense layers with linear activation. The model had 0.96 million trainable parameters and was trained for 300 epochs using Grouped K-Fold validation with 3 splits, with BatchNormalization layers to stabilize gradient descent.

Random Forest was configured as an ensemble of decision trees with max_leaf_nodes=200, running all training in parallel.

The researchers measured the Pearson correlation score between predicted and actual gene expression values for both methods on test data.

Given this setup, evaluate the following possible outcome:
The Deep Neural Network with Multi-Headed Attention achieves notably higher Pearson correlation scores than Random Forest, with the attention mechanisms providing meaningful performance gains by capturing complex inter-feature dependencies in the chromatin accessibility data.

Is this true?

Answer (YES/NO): NO